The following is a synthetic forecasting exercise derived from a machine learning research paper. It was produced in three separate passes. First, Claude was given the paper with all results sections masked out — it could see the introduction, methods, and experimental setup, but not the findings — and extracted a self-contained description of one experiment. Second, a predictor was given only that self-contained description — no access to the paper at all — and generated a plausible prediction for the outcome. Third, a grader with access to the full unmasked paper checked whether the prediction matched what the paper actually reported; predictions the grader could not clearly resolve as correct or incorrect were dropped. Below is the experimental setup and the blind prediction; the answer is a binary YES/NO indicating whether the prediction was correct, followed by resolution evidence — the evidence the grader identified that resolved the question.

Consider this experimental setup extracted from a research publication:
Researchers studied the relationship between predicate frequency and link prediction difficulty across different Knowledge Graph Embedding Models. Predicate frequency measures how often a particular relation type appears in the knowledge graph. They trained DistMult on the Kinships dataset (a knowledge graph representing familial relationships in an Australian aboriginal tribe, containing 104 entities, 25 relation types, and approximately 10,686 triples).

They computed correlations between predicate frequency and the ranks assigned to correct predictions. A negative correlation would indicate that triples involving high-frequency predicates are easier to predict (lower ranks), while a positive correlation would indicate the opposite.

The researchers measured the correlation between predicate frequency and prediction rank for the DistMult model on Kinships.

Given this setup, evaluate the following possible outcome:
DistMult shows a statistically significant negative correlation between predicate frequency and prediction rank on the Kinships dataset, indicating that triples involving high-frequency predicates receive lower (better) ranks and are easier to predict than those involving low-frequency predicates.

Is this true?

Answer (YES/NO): NO